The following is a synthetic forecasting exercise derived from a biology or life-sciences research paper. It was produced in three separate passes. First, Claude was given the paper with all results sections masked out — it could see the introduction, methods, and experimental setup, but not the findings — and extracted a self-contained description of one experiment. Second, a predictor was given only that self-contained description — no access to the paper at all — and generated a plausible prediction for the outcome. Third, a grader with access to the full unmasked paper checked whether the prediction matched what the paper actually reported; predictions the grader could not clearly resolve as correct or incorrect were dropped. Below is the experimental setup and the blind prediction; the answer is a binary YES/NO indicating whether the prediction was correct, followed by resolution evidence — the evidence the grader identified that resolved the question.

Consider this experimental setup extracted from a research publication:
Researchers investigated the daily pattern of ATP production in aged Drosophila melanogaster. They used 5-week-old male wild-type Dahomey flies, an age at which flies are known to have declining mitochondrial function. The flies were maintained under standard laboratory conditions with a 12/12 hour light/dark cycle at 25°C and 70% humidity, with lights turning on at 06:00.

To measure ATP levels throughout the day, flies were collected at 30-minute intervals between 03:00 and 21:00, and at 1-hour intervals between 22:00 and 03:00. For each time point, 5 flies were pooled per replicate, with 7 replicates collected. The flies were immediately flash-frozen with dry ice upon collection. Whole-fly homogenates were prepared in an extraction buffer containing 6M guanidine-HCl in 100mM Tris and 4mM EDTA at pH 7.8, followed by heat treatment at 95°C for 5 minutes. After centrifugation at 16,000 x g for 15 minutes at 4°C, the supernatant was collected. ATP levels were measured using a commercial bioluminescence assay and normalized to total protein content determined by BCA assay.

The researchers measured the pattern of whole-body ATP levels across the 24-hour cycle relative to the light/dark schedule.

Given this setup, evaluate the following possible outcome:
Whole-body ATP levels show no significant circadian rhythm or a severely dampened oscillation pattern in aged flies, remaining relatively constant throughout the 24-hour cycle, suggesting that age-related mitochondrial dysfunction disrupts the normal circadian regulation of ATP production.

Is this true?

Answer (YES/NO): NO